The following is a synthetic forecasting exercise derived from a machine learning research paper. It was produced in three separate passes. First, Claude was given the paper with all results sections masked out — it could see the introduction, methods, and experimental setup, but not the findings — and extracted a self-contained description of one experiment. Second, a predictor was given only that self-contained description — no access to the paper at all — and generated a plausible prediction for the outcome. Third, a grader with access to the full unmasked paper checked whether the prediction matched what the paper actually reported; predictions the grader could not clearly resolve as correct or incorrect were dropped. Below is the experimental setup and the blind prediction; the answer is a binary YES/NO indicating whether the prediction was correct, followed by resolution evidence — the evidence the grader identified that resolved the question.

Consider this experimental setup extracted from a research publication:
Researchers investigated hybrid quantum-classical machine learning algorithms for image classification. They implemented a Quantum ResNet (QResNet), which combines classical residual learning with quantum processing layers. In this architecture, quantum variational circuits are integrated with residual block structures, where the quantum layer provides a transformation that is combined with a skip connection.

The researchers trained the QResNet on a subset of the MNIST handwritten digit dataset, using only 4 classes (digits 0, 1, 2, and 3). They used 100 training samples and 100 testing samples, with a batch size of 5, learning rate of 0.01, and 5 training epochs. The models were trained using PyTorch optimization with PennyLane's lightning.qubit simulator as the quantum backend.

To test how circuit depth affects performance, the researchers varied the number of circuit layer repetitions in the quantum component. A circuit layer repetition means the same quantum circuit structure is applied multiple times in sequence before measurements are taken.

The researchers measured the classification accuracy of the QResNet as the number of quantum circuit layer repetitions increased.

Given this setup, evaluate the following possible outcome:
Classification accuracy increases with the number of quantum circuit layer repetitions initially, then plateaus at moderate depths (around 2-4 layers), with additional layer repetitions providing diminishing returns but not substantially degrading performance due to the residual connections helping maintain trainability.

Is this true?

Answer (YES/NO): NO